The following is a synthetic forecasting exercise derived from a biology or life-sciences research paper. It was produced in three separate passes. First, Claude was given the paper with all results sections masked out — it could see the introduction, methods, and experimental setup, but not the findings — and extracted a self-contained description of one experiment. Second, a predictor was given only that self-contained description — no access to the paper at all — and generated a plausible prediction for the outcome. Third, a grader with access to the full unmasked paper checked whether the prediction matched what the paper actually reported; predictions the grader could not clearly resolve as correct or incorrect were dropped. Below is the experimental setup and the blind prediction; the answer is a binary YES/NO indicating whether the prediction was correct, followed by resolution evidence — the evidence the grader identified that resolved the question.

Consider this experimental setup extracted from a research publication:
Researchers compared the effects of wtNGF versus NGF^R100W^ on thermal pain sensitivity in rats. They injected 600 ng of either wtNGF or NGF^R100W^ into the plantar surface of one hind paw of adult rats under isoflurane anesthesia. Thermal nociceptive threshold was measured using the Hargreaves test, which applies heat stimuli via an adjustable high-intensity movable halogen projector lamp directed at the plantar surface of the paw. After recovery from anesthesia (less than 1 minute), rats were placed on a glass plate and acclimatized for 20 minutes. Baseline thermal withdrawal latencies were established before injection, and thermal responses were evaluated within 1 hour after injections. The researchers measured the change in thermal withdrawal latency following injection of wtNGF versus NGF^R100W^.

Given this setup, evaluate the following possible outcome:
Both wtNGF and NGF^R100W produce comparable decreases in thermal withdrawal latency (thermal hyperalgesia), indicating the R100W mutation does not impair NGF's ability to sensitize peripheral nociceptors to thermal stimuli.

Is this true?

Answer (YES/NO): NO